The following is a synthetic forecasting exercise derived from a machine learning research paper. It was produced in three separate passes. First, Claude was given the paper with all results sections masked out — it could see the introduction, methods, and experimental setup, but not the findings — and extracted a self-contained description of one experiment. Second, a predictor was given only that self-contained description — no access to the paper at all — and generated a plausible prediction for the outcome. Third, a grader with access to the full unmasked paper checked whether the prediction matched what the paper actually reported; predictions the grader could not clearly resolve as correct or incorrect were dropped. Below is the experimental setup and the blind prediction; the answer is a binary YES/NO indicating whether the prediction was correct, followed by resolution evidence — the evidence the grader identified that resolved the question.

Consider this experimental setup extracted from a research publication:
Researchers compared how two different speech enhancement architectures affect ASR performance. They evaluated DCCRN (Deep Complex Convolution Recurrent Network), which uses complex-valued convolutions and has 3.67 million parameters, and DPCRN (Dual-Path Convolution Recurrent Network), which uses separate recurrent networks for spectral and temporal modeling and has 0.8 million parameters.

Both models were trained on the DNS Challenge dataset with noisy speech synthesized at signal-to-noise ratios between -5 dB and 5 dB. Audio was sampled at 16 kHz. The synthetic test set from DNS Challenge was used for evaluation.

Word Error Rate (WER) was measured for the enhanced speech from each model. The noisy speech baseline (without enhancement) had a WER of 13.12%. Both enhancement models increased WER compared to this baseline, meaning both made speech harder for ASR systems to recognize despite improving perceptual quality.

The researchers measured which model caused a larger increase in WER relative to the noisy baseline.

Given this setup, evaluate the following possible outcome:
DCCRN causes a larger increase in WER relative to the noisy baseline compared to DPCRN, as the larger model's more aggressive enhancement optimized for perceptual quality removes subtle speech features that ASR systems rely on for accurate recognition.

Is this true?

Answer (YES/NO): YES